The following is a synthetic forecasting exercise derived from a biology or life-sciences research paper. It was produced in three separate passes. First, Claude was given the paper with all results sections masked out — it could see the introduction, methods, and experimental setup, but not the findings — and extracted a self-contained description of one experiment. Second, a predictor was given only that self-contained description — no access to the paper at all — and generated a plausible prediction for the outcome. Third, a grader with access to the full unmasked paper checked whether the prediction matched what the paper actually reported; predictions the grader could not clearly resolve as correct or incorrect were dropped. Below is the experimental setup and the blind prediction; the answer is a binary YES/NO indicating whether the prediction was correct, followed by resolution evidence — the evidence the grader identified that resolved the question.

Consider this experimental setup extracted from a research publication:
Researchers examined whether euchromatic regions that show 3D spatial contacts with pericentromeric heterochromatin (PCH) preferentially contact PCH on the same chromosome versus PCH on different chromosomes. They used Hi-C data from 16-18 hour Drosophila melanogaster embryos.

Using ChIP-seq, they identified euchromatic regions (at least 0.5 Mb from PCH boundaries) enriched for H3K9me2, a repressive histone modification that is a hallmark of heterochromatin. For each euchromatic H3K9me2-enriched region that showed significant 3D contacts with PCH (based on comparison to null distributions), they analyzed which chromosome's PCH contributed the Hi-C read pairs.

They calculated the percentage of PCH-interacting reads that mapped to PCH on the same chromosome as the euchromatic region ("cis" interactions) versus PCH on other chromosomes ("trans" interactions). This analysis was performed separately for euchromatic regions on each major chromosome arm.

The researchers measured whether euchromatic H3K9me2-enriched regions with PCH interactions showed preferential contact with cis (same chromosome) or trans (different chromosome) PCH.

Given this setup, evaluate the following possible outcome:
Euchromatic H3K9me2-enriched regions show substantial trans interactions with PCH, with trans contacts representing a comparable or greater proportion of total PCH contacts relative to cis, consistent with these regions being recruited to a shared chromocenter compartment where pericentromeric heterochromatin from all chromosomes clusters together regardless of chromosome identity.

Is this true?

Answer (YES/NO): NO